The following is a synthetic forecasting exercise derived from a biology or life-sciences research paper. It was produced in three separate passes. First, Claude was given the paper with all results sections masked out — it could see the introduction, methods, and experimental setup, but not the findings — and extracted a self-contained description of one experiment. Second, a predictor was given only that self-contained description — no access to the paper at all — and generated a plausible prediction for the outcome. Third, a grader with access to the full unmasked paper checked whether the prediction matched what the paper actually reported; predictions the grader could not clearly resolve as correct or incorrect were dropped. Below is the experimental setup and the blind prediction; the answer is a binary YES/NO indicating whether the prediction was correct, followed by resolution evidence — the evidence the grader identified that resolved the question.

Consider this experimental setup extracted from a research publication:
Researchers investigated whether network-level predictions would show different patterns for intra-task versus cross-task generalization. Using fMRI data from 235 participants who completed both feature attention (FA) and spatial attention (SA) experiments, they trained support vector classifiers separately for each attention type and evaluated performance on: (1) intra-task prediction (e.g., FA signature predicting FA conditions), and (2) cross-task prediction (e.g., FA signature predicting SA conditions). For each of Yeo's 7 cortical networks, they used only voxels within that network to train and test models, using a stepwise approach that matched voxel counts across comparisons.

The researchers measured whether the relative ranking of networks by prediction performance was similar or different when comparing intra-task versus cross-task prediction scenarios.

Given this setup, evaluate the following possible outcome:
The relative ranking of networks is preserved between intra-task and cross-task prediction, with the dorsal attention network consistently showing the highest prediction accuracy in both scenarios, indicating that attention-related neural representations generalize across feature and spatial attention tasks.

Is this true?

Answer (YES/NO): NO